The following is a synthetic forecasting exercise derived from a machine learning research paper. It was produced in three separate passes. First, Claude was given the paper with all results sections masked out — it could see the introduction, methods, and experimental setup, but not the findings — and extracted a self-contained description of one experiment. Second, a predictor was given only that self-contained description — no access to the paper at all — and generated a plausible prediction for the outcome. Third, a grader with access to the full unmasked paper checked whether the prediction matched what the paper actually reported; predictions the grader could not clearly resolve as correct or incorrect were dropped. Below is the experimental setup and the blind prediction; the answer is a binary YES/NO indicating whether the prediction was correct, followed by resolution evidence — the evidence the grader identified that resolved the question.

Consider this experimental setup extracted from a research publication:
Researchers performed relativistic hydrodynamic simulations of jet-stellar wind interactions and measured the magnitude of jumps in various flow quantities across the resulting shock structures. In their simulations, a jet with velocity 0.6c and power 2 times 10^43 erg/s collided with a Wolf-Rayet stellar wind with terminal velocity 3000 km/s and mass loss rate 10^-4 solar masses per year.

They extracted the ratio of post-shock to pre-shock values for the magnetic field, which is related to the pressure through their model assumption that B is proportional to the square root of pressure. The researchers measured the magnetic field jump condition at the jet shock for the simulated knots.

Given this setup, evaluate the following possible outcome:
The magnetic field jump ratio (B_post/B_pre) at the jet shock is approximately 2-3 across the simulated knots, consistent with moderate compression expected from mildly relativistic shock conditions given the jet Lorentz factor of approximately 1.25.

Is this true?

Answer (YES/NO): NO